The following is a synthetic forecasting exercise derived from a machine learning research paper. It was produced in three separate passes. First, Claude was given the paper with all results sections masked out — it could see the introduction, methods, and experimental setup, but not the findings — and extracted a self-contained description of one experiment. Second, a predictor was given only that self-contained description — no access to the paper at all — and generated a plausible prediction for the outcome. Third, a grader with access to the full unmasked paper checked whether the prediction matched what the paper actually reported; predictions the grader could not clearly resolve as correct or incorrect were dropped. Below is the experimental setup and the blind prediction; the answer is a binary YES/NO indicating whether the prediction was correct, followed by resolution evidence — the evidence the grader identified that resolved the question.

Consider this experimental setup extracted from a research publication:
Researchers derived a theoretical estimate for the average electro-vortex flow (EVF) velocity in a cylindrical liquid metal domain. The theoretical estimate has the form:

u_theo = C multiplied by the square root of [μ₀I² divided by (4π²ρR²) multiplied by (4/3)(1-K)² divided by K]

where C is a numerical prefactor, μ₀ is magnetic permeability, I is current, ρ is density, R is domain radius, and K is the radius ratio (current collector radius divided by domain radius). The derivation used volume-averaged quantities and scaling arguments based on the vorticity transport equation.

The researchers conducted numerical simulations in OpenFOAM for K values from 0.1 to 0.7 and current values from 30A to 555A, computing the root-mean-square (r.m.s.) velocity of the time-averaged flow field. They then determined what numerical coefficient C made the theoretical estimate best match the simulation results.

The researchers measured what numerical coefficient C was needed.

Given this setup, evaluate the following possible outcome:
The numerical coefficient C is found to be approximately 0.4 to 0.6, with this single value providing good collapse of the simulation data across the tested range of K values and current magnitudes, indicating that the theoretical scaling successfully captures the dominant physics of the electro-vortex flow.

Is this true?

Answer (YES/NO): NO